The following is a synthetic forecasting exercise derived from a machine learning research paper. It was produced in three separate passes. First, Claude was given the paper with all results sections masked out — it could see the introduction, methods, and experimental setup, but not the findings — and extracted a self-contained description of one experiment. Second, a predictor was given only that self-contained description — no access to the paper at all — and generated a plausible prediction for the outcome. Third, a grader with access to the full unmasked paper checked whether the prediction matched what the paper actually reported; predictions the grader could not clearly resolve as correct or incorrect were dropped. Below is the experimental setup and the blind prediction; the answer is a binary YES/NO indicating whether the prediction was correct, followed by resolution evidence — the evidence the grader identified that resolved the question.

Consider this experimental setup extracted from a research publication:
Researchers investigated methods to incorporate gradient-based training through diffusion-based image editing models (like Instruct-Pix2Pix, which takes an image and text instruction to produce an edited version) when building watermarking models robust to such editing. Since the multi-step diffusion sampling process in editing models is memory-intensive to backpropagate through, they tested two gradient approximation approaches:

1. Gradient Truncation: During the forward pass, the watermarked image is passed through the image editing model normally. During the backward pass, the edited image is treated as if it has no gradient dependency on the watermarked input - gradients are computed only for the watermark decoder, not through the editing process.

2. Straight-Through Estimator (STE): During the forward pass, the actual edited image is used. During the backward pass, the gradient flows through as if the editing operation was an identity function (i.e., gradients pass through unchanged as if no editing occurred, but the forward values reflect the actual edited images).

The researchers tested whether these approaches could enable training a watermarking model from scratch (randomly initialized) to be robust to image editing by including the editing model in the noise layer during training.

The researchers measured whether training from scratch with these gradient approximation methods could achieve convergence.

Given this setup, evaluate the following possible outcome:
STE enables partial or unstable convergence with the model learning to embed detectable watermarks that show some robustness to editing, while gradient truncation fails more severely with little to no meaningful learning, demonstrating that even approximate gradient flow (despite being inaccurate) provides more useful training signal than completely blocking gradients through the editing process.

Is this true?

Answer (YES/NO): NO